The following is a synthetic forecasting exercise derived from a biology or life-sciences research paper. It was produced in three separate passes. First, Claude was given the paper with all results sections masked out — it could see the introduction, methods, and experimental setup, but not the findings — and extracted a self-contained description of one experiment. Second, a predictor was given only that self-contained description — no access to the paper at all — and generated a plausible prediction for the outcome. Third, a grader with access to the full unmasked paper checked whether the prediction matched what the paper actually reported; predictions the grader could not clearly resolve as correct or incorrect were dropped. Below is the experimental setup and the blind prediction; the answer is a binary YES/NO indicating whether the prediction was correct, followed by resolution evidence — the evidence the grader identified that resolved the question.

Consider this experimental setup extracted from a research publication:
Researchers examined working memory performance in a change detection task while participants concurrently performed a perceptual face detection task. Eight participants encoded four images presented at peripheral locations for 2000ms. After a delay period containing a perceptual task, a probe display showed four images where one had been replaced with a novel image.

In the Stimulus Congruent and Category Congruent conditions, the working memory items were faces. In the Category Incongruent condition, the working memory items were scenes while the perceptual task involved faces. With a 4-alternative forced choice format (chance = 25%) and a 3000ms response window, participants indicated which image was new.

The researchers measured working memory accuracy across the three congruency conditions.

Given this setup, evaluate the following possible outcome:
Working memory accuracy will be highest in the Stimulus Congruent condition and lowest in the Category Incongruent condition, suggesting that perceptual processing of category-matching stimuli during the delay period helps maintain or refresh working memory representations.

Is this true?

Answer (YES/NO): NO